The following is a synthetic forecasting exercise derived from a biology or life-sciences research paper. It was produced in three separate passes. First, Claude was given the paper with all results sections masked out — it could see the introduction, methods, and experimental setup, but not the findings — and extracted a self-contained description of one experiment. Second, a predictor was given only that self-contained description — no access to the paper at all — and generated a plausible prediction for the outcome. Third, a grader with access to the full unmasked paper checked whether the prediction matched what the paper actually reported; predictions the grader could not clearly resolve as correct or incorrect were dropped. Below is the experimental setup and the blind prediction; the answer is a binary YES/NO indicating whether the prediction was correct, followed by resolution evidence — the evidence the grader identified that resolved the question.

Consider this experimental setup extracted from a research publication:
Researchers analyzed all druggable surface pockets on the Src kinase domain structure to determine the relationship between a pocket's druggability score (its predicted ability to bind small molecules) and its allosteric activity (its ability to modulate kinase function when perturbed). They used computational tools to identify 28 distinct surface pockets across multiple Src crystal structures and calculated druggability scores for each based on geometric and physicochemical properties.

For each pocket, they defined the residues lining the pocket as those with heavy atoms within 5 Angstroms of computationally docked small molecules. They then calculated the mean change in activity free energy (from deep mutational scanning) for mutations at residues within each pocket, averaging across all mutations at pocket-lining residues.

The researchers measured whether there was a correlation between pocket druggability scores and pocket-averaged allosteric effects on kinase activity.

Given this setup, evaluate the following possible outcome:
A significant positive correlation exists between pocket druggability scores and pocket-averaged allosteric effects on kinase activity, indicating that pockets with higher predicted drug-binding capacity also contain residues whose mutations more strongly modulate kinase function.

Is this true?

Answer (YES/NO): NO